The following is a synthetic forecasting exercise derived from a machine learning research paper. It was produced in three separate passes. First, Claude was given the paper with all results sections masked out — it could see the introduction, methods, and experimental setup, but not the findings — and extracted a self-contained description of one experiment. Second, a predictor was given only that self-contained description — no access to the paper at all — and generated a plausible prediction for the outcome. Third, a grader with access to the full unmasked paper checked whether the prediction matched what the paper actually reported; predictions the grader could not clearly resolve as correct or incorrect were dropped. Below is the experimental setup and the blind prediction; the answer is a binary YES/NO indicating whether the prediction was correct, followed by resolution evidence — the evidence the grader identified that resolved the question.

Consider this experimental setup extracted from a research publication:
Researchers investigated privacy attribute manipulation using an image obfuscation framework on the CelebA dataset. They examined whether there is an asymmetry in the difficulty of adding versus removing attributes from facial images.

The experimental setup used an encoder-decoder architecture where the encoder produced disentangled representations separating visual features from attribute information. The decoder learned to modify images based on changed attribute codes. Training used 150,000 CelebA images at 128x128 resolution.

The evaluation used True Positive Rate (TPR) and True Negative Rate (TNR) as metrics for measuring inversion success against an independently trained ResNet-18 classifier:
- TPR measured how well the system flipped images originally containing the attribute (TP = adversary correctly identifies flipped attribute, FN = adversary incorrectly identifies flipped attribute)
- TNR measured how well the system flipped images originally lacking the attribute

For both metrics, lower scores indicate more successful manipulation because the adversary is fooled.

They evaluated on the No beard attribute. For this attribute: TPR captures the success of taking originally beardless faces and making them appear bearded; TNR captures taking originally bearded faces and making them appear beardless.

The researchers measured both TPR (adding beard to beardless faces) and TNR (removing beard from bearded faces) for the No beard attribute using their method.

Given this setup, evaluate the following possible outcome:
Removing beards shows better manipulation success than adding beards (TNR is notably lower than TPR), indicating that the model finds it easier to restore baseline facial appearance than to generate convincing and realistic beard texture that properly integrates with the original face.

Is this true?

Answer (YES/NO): NO